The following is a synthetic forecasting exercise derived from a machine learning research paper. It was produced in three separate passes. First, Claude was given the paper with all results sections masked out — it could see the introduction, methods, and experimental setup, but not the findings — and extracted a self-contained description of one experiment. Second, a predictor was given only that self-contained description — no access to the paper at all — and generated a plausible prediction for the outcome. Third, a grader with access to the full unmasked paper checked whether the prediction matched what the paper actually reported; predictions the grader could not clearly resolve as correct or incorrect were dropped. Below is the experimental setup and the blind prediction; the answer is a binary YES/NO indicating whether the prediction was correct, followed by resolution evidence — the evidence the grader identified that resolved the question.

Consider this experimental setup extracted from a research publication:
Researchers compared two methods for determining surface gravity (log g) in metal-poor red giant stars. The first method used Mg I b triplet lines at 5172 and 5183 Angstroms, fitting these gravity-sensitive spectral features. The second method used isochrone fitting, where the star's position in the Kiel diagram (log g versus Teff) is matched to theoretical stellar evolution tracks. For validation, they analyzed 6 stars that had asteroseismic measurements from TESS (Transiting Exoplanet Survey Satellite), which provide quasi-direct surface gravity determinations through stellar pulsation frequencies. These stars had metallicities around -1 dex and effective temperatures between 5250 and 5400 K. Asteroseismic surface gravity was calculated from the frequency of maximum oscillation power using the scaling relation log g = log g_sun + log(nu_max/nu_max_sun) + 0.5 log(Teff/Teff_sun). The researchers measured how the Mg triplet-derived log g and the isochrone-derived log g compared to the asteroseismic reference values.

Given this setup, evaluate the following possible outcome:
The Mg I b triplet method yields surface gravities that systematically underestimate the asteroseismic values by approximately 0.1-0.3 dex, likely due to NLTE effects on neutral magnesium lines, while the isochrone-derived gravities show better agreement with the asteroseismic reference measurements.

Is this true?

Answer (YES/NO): NO